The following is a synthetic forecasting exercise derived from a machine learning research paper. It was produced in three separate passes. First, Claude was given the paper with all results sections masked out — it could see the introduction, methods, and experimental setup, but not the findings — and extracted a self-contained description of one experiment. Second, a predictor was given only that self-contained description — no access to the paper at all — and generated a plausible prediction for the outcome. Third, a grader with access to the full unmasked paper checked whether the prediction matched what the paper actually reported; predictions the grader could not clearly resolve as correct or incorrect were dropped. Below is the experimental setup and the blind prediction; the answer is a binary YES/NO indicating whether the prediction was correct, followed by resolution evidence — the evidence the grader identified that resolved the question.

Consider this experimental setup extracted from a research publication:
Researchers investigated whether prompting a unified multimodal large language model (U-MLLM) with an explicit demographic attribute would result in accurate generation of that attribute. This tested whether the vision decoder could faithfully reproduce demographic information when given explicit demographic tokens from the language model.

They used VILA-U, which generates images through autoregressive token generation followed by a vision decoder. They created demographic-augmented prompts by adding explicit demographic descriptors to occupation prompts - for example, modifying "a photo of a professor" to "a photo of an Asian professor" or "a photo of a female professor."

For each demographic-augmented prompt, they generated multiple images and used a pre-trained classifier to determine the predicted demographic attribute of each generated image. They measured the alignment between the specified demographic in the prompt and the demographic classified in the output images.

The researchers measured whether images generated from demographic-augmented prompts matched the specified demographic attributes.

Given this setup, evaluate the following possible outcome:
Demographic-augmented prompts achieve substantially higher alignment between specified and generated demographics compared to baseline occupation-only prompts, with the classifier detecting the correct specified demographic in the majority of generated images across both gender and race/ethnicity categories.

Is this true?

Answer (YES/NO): YES